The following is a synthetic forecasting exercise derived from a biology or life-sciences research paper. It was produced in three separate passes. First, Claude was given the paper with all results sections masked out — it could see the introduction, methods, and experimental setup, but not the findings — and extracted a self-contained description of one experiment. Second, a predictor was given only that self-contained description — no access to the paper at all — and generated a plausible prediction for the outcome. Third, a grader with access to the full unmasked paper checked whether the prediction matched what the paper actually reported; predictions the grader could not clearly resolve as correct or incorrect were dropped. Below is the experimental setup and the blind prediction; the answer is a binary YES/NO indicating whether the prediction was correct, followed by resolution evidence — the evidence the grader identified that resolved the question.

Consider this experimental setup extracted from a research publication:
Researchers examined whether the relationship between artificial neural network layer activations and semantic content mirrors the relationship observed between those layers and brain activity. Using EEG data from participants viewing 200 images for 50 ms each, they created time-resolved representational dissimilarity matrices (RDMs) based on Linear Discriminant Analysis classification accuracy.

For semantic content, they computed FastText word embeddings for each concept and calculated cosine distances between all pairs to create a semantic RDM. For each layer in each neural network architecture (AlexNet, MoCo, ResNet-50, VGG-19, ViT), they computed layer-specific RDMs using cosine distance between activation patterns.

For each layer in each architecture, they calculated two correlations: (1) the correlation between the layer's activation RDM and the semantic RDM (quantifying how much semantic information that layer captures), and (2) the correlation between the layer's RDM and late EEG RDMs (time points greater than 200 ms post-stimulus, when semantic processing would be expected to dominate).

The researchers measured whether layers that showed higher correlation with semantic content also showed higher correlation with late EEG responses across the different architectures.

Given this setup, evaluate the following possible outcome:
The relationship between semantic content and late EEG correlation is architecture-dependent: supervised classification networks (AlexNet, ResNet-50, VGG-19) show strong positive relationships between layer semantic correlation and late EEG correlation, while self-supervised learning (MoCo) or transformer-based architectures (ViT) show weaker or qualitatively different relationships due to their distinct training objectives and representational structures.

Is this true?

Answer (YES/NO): NO